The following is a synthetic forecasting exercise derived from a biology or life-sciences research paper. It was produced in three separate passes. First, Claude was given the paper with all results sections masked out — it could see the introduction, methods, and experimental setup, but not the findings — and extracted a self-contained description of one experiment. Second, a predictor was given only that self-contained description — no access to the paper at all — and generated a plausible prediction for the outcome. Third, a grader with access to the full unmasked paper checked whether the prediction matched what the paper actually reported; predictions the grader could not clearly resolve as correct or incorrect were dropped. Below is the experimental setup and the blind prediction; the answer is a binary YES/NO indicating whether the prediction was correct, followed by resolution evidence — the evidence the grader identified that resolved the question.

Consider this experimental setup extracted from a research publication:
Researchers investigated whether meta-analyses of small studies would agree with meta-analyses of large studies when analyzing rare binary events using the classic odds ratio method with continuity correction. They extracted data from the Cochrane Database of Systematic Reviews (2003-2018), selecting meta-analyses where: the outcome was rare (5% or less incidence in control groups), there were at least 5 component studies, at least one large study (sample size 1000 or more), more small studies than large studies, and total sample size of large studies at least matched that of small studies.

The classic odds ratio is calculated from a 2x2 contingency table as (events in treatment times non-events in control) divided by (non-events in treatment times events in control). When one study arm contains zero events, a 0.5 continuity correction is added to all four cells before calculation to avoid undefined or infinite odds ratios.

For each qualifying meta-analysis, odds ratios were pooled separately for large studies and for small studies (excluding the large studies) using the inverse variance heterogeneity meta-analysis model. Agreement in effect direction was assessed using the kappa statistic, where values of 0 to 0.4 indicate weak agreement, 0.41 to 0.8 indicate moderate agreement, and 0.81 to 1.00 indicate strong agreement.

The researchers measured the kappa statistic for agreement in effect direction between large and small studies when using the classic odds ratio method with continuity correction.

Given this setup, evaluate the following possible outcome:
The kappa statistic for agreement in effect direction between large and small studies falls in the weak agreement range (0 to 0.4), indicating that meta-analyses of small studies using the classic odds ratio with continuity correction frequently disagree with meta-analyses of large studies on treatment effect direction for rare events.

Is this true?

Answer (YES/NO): YES